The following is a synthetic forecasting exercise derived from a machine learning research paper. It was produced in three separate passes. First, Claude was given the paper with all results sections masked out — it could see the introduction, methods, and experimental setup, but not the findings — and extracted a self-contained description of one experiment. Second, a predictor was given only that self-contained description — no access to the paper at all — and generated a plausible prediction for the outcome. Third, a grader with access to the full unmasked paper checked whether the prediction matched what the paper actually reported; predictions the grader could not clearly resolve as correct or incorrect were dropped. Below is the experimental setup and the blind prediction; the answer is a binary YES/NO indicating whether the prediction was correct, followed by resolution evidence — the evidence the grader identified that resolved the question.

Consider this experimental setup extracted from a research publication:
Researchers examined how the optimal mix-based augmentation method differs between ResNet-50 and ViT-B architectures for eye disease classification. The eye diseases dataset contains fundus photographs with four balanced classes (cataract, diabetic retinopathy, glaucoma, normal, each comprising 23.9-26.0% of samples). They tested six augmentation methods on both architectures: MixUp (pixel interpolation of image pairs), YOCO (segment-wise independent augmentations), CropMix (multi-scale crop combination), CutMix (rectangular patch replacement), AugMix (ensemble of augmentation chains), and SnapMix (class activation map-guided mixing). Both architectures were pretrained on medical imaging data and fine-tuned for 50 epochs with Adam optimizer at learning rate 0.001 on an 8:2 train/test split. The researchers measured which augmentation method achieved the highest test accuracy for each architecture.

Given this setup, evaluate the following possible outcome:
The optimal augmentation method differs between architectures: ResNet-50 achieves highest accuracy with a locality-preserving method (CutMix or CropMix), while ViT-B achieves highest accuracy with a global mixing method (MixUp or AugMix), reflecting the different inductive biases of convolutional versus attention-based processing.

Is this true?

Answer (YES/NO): NO